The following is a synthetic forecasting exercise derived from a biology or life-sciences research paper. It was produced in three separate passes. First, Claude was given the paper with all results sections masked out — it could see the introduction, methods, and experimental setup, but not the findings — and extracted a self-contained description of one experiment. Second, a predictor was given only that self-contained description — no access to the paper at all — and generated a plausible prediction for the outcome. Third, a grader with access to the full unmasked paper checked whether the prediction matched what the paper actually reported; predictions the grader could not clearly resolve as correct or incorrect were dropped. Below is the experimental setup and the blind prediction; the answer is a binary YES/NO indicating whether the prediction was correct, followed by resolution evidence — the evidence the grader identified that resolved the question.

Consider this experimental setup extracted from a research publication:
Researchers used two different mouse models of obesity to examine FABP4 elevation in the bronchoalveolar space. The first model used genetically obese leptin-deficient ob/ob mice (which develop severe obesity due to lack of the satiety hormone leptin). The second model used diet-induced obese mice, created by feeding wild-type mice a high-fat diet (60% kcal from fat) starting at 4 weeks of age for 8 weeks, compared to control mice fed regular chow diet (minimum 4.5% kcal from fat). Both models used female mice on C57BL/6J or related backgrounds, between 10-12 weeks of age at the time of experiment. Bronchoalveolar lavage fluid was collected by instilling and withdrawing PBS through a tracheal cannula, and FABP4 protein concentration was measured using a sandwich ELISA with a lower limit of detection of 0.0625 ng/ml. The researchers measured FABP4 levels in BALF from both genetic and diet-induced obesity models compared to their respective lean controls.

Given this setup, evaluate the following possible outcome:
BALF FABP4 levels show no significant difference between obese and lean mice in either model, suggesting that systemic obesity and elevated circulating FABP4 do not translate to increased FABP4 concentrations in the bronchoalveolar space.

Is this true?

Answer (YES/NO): NO